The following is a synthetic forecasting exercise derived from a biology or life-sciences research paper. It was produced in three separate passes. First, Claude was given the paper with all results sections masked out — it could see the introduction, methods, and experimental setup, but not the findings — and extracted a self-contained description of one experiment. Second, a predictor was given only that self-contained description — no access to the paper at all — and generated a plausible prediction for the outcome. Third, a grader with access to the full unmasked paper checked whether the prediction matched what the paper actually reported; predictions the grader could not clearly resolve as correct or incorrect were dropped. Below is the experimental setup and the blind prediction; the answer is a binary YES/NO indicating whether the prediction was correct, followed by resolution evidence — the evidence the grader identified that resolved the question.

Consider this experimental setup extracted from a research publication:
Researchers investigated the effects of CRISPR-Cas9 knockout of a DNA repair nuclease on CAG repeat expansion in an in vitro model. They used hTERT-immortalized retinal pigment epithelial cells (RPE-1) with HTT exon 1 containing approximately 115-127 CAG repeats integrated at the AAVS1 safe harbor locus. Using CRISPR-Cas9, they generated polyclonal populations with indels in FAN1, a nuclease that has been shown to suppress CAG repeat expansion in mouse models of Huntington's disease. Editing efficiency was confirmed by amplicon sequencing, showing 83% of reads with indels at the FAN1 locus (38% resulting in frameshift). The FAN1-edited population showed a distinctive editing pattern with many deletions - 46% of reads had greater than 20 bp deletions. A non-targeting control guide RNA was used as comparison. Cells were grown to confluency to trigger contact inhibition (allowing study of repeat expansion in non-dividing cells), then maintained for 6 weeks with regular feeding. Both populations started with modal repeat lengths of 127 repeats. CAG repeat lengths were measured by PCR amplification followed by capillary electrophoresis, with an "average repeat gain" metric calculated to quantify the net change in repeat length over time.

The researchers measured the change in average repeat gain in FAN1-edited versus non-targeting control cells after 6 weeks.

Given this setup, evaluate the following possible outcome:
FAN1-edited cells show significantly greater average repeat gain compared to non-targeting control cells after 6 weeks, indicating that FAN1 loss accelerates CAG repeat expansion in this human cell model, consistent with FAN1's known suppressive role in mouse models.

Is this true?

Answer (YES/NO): YES